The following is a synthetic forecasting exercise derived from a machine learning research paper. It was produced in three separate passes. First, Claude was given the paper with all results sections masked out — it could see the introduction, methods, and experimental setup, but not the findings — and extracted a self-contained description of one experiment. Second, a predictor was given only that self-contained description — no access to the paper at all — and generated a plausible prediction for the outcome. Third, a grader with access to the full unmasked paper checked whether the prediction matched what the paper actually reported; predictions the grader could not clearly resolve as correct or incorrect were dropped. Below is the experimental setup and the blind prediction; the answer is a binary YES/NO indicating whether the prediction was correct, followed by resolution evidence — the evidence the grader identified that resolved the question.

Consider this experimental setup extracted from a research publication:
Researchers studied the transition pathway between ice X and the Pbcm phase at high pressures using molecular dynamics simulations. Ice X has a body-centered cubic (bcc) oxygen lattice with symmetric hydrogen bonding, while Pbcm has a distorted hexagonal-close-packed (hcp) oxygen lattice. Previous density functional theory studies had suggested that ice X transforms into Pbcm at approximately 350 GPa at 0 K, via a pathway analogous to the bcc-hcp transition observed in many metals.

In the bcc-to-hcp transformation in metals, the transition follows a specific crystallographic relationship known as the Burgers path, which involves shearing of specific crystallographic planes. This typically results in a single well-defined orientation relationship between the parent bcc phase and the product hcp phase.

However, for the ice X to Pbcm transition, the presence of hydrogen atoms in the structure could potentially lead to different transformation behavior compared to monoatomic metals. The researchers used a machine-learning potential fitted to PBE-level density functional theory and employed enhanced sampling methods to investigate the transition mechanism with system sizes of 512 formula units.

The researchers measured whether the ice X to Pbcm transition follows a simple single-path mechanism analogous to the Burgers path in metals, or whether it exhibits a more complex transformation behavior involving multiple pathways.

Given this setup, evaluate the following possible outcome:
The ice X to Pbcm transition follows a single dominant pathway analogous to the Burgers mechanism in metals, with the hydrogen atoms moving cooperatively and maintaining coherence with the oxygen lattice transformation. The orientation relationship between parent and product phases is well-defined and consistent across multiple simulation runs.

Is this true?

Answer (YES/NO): NO